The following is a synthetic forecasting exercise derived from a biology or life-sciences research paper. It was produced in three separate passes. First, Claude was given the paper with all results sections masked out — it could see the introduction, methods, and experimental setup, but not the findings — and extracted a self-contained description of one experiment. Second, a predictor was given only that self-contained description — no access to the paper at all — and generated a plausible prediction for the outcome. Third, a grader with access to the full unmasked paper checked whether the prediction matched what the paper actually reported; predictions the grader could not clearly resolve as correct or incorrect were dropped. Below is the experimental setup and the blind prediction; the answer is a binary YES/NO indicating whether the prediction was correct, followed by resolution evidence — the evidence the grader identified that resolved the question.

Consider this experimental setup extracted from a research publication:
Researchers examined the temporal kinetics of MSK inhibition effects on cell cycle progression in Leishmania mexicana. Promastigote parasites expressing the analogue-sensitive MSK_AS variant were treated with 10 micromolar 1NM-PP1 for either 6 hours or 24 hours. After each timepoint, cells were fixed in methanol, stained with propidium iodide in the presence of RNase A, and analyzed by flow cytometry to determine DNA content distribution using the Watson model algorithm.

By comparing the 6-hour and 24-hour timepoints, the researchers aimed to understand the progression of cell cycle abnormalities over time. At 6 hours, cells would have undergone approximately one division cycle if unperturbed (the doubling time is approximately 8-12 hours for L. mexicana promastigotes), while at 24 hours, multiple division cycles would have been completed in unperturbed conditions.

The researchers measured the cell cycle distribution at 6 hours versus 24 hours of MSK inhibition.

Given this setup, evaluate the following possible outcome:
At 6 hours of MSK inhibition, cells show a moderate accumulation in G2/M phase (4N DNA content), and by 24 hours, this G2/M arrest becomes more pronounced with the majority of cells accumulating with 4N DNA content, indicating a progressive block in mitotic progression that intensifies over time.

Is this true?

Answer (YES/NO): NO